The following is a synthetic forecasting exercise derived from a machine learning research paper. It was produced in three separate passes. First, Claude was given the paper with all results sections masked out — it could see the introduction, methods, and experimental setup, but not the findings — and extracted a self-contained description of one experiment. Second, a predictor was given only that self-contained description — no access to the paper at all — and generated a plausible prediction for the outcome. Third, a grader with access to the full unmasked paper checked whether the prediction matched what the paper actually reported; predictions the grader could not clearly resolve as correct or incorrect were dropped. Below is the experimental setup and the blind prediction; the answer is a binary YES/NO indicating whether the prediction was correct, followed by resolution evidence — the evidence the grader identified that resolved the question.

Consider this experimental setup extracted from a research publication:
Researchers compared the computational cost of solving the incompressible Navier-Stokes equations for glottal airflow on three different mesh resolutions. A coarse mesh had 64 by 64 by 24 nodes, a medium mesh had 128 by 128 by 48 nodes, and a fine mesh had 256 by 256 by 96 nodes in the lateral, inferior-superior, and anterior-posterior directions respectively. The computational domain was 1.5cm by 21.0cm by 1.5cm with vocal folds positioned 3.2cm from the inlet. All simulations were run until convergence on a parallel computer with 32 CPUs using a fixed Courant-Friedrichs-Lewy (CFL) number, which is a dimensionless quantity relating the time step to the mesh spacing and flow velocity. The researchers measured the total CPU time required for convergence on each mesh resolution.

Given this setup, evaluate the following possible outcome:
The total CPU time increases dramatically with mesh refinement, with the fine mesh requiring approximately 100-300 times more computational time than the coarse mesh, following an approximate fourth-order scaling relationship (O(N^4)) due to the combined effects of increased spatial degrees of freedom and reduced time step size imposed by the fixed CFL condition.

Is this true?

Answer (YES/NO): YES